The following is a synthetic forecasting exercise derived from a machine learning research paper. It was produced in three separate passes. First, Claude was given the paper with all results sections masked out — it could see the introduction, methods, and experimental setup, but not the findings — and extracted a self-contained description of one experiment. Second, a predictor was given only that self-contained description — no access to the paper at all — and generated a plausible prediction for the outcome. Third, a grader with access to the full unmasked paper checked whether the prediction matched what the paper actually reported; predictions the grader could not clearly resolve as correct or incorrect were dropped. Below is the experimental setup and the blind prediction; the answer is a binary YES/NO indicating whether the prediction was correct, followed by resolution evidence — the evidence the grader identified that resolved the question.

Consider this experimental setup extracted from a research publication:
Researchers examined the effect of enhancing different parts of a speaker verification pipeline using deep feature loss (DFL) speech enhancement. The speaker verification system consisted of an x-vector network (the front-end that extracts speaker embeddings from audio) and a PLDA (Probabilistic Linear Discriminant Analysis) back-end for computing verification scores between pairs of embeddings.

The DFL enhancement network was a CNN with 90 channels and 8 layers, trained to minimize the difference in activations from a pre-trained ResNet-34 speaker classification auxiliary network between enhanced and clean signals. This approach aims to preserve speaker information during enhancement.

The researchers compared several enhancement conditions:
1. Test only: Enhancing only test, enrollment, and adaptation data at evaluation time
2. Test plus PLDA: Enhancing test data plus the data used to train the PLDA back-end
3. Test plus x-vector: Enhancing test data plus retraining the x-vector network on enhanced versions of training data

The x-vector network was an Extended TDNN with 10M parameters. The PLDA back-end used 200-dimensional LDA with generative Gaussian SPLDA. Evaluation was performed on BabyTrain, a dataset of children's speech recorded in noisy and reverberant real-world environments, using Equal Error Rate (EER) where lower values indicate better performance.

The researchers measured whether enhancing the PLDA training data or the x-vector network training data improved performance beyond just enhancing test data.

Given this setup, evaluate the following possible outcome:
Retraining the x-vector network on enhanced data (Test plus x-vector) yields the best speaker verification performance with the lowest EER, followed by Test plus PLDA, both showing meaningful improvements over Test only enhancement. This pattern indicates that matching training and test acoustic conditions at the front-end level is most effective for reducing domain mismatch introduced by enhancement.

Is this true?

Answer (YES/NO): NO